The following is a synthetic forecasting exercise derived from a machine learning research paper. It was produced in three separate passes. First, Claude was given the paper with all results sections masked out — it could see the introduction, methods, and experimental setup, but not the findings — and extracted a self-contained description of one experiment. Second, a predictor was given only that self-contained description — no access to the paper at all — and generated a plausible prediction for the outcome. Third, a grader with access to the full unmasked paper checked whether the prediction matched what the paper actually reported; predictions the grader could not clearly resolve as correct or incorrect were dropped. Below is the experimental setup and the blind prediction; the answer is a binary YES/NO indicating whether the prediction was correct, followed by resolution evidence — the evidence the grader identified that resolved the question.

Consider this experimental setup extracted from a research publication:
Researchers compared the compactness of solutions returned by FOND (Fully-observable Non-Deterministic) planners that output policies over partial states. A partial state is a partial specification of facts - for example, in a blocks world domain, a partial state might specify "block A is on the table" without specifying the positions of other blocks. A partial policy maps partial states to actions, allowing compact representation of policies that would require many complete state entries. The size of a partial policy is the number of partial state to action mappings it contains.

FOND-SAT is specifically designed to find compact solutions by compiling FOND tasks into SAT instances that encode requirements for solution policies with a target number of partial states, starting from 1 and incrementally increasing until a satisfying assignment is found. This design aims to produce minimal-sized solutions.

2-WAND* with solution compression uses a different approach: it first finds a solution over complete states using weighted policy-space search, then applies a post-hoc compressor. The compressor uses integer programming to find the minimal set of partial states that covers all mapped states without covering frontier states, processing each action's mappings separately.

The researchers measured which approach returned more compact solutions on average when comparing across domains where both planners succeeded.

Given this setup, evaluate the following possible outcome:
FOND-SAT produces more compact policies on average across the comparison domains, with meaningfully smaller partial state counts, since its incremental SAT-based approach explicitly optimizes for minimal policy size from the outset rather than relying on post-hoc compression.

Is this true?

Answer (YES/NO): NO